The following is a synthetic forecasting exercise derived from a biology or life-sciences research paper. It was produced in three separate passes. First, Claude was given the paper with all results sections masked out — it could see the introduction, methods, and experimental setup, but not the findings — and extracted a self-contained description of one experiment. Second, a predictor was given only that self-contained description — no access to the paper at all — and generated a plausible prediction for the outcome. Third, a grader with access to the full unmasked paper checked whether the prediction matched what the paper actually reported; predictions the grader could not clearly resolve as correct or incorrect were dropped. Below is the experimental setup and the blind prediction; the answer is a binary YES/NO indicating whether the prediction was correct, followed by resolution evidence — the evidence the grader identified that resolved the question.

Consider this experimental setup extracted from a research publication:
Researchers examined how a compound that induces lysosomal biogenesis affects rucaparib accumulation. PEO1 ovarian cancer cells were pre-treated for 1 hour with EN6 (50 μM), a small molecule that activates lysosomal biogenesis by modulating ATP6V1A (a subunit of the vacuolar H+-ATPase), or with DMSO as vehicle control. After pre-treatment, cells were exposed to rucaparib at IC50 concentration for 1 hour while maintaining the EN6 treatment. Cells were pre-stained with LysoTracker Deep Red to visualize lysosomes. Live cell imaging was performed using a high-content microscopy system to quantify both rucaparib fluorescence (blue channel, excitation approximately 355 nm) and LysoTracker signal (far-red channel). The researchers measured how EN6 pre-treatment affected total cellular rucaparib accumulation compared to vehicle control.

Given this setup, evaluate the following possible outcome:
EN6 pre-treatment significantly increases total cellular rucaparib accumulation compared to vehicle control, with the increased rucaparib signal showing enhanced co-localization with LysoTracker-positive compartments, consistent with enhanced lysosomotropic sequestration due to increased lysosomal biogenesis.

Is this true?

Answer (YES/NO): YES